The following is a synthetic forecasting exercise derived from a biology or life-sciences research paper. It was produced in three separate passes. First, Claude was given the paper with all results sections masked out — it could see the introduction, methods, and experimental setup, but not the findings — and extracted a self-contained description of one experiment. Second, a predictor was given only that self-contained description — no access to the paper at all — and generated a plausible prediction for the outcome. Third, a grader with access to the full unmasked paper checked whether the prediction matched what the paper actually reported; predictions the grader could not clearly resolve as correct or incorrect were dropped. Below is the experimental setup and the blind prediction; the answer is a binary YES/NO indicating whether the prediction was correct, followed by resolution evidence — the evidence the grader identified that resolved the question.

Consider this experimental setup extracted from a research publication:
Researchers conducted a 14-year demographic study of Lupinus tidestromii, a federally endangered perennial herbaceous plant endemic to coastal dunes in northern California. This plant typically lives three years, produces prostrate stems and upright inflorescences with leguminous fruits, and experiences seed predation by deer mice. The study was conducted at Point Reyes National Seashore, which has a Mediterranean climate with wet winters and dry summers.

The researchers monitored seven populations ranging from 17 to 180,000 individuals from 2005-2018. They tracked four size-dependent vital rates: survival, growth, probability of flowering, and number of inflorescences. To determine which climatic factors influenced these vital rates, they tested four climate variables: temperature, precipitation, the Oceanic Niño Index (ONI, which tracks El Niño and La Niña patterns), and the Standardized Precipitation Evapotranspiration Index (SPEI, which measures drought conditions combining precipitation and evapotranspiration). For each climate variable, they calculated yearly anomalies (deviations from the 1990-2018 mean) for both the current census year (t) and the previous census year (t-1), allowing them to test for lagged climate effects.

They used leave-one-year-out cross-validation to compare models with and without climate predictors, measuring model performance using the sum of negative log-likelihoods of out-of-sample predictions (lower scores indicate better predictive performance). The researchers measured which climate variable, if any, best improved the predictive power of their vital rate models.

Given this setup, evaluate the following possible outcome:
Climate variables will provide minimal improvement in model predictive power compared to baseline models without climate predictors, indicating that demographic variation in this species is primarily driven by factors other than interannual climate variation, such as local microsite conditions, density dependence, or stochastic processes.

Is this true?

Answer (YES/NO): NO